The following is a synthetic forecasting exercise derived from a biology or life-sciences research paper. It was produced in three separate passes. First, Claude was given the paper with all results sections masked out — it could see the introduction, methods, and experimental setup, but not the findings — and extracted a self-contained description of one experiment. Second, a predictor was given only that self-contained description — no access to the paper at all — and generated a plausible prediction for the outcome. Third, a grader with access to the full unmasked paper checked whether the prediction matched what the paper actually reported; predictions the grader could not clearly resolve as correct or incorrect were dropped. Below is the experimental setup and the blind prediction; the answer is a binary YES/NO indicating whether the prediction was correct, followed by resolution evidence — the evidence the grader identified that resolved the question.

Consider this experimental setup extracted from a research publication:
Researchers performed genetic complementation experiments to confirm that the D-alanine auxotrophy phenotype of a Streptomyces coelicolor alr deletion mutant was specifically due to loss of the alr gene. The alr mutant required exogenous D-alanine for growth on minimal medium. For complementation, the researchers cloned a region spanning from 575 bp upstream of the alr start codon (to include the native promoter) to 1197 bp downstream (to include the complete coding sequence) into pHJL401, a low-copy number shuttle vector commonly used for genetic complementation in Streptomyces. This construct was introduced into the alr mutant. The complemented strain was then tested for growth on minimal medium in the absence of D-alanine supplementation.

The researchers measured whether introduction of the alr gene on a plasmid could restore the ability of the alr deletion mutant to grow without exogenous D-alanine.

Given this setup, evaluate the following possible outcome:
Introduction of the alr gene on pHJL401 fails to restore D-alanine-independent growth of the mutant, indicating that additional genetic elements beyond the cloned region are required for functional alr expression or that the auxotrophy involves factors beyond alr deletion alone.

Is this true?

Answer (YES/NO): NO